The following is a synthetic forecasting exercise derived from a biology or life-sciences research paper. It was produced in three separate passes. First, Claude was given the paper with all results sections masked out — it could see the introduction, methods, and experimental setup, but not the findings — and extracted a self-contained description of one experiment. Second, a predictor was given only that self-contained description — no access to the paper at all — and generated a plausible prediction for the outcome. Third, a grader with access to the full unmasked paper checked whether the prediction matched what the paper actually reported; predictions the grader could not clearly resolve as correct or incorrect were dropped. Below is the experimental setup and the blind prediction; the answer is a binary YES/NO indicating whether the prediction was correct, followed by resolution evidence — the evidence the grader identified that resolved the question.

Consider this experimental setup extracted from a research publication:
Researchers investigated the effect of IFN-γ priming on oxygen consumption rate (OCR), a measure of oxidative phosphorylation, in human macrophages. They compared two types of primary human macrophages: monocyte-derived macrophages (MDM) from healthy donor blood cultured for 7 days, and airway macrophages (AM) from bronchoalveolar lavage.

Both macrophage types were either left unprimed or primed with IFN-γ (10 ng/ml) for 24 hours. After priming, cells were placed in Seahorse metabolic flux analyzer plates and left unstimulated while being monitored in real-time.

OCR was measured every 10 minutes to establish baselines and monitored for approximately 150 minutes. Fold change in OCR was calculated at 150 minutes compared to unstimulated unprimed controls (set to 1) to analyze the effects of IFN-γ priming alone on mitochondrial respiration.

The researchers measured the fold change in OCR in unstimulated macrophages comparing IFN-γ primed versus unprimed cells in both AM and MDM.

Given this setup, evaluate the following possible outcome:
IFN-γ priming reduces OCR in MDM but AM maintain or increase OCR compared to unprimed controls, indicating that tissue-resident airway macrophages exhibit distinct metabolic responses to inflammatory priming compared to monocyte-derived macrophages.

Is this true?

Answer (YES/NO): NO